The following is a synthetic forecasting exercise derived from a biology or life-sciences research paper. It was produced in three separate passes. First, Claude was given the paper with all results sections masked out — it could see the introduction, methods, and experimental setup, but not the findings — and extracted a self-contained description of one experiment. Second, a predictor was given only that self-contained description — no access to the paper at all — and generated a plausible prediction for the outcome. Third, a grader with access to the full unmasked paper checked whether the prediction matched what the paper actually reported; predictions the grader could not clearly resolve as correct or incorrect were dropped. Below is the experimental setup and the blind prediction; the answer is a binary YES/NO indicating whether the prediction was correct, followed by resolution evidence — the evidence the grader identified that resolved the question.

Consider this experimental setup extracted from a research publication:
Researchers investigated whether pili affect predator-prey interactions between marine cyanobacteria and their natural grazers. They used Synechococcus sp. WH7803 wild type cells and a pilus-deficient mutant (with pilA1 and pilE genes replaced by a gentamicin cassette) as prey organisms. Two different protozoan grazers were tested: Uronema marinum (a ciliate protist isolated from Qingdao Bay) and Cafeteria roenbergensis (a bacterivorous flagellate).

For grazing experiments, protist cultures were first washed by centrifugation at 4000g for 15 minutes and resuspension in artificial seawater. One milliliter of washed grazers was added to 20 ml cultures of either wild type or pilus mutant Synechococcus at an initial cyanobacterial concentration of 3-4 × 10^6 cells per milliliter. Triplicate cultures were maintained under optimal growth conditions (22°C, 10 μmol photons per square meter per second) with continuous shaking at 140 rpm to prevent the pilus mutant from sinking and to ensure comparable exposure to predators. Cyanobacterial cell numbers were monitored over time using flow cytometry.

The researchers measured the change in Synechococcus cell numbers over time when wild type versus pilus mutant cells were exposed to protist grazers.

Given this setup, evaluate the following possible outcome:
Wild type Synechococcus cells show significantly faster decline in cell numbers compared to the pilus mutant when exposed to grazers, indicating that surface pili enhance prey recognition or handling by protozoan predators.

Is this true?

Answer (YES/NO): NO